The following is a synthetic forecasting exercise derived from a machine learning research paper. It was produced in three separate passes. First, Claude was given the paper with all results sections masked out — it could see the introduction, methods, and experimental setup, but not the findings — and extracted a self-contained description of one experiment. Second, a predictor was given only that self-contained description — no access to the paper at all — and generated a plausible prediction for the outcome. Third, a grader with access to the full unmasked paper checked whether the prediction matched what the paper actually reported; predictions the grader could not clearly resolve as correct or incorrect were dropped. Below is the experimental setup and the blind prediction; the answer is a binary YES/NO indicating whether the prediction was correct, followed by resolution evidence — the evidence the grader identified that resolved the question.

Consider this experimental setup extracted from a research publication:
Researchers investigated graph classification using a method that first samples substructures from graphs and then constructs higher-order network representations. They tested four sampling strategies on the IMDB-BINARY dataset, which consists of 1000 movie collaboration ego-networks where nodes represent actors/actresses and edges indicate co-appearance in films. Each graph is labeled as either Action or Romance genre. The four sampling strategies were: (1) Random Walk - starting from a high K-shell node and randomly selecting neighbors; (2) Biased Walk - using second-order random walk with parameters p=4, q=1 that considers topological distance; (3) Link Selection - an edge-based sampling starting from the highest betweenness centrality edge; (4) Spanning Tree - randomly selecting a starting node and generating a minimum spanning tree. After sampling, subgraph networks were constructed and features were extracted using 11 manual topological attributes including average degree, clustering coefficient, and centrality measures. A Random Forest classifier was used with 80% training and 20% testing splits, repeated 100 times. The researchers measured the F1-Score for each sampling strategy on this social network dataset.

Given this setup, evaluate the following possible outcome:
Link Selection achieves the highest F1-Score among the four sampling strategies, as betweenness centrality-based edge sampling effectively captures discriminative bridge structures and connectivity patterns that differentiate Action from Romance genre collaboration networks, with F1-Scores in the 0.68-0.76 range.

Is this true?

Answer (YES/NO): NO